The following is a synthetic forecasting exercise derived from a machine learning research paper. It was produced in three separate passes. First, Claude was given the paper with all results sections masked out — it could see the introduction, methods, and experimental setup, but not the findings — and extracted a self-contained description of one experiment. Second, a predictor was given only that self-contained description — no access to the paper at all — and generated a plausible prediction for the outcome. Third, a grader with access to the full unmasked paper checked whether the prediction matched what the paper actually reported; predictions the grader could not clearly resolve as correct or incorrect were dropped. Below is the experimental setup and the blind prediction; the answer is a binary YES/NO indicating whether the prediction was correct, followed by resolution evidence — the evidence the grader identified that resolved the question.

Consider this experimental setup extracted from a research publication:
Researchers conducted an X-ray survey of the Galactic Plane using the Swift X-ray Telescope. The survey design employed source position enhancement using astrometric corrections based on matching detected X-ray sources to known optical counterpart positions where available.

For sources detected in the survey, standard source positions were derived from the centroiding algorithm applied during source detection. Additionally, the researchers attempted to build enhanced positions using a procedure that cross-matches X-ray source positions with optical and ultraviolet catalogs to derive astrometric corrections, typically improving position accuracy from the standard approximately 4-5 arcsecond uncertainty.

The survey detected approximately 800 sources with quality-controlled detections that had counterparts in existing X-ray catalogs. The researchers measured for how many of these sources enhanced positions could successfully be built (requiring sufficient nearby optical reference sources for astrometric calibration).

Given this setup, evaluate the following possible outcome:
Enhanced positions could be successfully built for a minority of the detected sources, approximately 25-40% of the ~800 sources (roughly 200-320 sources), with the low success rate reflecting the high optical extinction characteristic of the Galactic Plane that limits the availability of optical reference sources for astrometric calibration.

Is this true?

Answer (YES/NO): YES